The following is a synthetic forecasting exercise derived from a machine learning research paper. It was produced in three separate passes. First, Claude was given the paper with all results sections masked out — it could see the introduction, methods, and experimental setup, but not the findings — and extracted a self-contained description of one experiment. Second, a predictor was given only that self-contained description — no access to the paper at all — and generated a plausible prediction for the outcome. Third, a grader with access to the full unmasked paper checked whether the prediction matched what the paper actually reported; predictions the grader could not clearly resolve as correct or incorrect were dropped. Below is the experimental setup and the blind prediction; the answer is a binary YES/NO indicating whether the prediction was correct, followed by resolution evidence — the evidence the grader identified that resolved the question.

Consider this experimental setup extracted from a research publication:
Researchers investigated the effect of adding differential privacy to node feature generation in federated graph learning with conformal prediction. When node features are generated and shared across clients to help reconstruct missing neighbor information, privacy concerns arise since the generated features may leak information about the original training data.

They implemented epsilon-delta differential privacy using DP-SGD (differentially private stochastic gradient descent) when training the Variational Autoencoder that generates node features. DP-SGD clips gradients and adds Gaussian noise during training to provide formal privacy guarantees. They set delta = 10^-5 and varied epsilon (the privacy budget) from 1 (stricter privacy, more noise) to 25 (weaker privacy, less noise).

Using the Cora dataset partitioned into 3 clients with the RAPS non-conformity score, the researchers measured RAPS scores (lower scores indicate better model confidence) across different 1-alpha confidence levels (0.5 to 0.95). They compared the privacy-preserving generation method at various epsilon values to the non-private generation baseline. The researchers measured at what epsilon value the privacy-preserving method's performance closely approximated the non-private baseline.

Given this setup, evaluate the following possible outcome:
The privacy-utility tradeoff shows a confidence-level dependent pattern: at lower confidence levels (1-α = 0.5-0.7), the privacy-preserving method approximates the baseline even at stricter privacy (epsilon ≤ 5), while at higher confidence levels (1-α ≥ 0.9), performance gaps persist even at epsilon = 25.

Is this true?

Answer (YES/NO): NO